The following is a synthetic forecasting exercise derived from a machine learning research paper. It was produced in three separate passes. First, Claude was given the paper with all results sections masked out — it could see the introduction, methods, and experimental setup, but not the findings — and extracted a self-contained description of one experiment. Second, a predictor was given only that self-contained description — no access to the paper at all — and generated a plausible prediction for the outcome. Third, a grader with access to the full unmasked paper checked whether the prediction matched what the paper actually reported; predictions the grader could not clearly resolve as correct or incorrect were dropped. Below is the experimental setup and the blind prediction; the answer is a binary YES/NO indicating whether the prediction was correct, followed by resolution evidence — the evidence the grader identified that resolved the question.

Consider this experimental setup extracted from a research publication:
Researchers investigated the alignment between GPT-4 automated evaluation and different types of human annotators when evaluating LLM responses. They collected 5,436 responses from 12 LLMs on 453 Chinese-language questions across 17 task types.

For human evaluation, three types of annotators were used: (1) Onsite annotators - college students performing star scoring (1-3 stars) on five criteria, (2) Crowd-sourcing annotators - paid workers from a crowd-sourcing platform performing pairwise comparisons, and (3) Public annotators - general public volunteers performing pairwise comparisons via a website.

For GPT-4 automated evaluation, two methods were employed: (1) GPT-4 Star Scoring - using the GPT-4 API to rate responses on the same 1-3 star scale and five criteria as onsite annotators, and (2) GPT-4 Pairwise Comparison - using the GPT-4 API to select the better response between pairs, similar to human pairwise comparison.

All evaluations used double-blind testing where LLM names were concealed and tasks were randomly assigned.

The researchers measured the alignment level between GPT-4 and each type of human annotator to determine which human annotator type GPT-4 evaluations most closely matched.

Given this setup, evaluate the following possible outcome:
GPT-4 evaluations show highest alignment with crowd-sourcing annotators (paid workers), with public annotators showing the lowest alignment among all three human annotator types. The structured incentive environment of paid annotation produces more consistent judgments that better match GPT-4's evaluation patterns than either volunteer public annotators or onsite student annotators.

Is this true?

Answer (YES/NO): NO